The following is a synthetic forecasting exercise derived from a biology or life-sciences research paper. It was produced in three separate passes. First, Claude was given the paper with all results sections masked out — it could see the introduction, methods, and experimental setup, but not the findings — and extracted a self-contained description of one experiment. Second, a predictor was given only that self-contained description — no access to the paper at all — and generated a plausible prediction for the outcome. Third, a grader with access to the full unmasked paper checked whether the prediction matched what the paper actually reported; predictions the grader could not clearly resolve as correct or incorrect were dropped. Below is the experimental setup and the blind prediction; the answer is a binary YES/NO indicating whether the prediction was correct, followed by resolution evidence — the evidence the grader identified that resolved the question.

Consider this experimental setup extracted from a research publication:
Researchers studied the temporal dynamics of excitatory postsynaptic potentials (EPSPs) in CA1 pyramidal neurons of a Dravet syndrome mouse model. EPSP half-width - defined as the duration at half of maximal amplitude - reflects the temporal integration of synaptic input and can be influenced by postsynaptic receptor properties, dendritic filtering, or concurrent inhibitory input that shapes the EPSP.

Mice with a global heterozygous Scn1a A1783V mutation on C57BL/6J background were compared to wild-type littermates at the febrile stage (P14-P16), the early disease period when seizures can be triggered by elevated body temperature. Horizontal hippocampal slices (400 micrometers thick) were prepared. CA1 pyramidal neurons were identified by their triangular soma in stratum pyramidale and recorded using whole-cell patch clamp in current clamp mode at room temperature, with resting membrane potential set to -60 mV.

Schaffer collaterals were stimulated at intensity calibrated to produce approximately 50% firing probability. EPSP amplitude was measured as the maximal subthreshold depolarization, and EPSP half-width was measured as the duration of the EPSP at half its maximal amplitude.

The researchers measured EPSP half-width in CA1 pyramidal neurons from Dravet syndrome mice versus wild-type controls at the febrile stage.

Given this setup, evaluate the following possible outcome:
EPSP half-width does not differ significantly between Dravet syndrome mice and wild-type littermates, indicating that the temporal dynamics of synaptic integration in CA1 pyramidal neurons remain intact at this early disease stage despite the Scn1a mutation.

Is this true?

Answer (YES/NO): YES